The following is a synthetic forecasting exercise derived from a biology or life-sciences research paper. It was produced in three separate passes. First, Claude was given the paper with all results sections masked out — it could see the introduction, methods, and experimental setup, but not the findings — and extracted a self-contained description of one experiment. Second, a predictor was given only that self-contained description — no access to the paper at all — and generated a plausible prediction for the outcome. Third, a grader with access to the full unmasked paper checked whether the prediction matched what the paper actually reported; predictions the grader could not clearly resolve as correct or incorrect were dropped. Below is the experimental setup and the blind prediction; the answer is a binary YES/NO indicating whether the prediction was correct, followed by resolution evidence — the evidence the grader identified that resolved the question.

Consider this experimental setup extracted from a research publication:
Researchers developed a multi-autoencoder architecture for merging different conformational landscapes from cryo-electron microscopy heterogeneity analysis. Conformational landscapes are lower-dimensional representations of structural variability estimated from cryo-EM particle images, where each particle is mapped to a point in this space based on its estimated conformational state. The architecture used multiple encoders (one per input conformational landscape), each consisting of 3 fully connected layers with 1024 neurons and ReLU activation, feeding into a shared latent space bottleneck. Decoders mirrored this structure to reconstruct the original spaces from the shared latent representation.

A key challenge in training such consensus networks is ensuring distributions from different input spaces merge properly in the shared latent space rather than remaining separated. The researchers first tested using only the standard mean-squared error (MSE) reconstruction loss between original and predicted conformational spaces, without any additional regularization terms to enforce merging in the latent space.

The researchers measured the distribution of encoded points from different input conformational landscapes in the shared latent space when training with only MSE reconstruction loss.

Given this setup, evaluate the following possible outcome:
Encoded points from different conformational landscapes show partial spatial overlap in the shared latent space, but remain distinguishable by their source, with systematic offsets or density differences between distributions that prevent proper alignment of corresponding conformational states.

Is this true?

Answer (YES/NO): NO